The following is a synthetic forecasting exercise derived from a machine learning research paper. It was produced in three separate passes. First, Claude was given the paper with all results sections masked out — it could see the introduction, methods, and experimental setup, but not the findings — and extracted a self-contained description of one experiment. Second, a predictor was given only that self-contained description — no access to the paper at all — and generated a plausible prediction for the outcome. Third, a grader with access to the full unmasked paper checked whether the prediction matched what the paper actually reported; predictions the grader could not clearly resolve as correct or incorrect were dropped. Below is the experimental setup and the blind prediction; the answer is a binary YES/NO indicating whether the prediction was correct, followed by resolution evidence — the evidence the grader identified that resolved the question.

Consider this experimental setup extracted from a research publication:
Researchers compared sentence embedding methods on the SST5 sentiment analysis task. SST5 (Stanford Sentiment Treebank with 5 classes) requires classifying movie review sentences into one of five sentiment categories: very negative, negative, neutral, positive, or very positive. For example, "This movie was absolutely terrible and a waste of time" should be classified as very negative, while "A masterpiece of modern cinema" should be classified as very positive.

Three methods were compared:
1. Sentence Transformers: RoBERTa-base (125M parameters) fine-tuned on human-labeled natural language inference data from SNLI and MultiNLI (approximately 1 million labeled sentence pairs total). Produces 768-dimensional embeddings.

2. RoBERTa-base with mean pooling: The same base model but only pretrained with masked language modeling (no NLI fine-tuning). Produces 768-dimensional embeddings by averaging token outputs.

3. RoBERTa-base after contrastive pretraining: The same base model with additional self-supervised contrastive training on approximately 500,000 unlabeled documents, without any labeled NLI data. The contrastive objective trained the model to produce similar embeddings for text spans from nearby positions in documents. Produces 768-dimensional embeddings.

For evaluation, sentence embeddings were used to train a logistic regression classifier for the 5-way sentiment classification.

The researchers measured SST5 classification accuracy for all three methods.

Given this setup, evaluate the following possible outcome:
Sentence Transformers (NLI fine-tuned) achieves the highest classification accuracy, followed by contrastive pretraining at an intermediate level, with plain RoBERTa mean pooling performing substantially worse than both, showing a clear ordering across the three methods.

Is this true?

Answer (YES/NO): NO